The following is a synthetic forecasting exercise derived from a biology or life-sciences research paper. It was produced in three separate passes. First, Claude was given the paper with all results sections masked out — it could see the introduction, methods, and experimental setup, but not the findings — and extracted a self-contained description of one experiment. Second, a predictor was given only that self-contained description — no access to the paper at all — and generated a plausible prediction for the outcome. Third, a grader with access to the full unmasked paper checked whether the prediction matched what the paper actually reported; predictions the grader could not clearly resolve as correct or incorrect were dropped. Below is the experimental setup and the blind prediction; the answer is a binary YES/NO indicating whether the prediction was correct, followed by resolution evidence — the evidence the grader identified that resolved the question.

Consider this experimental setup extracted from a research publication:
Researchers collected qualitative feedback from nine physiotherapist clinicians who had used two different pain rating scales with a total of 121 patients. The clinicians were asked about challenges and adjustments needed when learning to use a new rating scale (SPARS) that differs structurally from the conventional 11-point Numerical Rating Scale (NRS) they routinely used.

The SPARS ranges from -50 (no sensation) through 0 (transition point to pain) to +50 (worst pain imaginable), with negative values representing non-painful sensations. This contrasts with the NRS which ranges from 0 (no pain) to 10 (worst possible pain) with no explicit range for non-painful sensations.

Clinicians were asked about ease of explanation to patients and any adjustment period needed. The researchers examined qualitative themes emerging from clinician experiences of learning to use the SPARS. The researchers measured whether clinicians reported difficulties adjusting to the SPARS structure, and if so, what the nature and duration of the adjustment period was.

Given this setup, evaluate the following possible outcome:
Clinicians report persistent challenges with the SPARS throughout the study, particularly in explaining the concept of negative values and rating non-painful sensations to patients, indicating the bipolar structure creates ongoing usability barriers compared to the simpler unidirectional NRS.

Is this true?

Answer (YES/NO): NO